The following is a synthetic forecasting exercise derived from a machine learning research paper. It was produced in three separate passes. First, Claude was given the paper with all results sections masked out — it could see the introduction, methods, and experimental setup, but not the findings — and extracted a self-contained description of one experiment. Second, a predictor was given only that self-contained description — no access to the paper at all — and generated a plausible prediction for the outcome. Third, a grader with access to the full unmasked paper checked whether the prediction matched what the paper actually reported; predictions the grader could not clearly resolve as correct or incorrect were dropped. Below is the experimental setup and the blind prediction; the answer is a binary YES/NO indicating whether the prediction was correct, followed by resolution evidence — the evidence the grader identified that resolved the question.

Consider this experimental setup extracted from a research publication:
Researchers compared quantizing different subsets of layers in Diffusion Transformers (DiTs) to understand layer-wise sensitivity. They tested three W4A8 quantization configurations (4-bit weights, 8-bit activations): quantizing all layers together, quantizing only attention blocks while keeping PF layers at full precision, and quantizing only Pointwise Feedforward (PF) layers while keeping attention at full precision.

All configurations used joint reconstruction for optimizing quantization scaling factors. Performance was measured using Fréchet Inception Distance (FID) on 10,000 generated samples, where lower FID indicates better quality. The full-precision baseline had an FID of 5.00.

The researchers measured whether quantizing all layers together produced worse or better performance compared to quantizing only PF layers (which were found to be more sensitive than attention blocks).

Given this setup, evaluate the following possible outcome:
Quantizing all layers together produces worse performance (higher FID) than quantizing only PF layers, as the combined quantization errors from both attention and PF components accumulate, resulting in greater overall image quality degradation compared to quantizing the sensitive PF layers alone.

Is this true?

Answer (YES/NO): NO